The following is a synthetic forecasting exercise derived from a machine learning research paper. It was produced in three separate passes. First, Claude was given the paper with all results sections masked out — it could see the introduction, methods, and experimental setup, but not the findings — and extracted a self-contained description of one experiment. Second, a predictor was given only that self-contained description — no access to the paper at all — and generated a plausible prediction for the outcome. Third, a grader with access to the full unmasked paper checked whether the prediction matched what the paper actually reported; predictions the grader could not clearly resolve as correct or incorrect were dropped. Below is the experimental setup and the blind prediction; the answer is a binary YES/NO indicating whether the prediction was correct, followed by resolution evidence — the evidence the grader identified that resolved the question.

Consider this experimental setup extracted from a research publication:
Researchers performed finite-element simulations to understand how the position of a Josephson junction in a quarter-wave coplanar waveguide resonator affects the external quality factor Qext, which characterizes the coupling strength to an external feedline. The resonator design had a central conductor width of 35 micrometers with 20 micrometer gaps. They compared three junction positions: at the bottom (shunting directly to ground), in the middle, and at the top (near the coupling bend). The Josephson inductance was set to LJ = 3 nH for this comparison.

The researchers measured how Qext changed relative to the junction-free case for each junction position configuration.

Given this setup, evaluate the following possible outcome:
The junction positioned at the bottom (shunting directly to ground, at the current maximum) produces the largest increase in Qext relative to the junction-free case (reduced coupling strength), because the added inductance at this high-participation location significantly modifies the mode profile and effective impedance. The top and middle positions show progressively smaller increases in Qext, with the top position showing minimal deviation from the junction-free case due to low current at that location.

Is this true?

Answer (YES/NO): YES